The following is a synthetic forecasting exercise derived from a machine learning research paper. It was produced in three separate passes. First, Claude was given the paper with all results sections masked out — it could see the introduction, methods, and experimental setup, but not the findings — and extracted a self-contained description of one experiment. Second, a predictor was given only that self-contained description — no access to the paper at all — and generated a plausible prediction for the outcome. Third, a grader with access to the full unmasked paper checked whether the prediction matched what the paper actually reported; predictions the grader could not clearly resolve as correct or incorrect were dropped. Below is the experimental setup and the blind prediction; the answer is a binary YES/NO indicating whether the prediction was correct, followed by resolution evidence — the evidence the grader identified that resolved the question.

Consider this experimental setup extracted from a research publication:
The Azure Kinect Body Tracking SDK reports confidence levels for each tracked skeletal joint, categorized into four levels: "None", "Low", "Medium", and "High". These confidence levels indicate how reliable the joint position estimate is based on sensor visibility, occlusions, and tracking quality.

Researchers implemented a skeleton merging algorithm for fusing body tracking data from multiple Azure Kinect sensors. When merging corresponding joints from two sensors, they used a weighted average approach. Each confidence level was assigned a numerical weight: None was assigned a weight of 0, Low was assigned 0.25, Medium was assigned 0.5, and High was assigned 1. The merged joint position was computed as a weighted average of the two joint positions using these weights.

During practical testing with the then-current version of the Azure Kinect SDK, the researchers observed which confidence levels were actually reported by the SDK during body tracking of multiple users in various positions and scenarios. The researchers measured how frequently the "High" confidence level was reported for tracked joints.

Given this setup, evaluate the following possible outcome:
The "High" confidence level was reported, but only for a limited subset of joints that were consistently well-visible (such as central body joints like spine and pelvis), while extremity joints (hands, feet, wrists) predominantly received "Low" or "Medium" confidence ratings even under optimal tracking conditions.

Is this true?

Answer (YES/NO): NO